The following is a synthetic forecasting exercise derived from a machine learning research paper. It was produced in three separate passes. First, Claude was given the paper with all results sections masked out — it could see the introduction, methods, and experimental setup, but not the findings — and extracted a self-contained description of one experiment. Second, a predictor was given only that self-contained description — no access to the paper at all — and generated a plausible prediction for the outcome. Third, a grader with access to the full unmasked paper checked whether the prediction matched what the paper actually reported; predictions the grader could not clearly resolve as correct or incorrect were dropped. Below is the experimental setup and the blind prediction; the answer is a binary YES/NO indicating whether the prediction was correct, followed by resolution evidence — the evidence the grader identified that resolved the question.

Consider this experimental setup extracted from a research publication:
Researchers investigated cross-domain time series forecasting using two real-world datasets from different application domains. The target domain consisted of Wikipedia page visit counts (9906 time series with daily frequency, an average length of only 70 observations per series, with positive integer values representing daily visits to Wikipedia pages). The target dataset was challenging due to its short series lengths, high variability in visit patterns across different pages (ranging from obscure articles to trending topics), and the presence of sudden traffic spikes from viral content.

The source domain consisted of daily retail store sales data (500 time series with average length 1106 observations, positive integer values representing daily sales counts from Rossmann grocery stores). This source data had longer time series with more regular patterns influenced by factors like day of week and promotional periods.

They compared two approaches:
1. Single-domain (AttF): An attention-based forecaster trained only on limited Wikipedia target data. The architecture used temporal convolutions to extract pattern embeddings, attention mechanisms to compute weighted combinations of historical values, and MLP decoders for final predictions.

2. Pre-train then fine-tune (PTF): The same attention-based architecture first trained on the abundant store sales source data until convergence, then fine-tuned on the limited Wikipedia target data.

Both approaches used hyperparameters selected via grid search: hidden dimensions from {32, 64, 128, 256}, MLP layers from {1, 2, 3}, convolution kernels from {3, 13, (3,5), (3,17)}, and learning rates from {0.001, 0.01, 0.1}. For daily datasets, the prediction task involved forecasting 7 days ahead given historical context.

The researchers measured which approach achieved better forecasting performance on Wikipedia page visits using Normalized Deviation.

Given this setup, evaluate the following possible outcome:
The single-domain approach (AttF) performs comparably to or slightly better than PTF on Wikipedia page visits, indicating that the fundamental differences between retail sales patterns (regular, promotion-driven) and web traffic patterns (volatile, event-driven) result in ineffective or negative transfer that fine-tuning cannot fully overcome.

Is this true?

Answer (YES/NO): NO